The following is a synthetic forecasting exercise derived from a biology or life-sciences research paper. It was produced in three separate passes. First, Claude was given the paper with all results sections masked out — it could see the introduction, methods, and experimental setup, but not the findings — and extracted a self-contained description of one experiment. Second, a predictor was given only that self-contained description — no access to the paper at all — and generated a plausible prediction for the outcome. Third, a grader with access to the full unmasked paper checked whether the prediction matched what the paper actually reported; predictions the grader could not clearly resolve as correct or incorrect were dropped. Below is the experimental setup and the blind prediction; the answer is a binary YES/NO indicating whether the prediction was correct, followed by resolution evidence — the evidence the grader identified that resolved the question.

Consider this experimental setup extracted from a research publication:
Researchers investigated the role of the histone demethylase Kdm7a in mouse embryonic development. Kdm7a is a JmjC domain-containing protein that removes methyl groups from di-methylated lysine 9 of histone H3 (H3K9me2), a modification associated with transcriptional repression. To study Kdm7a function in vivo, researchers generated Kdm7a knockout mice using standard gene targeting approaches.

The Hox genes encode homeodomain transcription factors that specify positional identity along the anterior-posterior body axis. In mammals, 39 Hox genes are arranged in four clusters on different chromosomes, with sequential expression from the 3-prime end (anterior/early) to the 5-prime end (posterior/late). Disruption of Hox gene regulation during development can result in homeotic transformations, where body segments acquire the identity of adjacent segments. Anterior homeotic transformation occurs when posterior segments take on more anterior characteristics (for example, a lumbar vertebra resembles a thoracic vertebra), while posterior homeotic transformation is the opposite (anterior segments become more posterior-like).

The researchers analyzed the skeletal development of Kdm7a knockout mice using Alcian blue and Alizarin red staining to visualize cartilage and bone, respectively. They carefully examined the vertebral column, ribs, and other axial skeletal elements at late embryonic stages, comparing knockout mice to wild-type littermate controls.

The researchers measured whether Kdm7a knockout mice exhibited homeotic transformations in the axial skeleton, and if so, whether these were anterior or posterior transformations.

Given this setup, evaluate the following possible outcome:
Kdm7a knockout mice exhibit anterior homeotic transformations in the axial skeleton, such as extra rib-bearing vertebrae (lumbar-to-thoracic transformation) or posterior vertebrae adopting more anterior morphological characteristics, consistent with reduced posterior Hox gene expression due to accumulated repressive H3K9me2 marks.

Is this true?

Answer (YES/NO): YES